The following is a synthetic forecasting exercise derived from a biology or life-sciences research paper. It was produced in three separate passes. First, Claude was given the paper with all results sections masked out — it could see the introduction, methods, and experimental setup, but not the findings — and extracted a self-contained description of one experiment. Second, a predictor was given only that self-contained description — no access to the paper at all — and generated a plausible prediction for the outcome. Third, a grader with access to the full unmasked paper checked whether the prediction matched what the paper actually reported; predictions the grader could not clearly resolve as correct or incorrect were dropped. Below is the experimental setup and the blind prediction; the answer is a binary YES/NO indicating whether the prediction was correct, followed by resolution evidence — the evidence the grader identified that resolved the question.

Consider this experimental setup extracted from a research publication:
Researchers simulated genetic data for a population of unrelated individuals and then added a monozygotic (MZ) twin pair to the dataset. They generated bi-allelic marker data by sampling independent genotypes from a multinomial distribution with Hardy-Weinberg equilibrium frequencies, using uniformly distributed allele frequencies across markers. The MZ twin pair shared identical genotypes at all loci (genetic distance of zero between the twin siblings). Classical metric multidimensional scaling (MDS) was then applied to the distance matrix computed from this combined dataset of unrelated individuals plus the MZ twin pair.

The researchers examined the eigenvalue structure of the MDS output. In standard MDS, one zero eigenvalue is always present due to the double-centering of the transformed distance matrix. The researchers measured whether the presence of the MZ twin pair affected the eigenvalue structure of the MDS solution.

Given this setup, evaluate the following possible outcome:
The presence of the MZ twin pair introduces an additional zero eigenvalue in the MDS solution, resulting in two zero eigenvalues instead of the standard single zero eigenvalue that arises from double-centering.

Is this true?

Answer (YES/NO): YES